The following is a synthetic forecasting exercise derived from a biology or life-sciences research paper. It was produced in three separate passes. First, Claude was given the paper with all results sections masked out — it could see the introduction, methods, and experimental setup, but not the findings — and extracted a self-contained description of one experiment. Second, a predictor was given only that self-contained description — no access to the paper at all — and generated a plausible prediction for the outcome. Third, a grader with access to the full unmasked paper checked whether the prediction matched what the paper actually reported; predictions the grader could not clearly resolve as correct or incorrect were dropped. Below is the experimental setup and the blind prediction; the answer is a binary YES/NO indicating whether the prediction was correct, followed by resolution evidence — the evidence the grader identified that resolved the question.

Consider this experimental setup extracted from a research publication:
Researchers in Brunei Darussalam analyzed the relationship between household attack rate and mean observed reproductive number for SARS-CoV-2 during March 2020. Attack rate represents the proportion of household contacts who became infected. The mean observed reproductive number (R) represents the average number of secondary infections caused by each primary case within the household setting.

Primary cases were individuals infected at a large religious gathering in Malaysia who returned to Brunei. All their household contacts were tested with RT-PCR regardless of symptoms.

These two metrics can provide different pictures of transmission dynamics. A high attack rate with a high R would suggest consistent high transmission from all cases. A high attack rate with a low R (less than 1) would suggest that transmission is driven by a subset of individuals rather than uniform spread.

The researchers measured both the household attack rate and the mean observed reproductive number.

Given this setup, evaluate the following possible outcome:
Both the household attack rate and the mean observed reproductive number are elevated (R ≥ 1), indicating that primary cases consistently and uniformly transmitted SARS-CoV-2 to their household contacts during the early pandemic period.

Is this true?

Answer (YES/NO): NO